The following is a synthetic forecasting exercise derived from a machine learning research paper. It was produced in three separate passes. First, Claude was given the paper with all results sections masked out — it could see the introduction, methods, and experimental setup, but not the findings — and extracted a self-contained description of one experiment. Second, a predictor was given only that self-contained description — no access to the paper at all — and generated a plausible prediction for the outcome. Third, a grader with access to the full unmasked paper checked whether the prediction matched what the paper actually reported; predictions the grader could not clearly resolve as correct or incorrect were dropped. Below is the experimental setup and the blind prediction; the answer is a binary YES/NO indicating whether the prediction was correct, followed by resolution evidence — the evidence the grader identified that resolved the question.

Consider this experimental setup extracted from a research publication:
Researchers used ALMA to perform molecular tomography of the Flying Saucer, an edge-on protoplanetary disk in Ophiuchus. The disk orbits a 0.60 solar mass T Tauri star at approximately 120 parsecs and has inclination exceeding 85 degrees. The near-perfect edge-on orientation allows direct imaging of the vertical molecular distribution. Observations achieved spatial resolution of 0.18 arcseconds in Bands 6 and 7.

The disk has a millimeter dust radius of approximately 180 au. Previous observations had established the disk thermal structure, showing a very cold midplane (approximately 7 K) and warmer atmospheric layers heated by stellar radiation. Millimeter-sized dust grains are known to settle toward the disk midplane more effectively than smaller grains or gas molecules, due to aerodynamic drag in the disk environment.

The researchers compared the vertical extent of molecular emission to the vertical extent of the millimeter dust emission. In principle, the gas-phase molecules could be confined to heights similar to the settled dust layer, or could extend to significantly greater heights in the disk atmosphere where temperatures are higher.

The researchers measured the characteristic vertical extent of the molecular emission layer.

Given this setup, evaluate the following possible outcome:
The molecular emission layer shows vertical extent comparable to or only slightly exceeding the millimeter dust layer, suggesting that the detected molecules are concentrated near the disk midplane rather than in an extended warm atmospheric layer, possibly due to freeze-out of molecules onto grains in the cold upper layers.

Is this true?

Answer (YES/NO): NO